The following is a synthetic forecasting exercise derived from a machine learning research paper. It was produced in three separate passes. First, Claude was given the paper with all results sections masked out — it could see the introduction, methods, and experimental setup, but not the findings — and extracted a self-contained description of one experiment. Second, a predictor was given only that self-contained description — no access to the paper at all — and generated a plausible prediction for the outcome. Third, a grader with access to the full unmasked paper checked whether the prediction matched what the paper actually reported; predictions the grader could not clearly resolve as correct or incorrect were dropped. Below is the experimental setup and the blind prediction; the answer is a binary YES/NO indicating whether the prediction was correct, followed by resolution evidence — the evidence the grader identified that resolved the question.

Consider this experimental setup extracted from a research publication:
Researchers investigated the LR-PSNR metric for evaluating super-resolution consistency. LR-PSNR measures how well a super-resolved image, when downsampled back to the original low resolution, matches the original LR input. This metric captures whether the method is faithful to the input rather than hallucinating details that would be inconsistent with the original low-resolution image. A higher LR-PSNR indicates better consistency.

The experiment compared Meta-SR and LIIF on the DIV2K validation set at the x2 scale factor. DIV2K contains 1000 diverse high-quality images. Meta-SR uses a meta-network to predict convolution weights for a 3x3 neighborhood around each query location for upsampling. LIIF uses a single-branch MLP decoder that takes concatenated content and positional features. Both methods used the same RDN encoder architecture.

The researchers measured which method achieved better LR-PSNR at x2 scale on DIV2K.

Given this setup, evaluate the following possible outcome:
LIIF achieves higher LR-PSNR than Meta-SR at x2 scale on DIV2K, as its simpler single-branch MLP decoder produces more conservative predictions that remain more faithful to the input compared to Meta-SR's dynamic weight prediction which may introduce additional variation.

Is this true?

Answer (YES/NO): NO